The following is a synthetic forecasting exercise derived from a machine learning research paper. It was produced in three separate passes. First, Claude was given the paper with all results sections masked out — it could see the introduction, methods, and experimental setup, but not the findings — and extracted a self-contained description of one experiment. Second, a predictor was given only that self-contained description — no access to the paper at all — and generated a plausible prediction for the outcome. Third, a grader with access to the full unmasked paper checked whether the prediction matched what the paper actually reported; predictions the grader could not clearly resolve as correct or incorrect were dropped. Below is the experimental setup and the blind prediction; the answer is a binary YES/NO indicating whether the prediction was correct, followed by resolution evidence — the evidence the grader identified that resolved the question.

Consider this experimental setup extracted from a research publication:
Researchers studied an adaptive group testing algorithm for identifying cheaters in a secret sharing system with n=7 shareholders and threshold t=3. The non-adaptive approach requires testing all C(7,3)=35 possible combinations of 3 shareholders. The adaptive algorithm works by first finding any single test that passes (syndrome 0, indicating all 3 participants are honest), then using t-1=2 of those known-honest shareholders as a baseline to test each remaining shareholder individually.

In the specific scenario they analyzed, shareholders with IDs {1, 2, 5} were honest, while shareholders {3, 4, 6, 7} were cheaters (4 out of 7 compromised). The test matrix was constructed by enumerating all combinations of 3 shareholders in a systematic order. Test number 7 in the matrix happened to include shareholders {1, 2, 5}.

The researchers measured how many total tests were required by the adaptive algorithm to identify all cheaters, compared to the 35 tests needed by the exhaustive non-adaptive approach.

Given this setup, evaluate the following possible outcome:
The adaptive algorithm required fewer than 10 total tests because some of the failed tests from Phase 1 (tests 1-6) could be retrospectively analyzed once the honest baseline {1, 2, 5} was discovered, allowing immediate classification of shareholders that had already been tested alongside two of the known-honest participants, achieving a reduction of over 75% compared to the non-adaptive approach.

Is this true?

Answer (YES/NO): NO